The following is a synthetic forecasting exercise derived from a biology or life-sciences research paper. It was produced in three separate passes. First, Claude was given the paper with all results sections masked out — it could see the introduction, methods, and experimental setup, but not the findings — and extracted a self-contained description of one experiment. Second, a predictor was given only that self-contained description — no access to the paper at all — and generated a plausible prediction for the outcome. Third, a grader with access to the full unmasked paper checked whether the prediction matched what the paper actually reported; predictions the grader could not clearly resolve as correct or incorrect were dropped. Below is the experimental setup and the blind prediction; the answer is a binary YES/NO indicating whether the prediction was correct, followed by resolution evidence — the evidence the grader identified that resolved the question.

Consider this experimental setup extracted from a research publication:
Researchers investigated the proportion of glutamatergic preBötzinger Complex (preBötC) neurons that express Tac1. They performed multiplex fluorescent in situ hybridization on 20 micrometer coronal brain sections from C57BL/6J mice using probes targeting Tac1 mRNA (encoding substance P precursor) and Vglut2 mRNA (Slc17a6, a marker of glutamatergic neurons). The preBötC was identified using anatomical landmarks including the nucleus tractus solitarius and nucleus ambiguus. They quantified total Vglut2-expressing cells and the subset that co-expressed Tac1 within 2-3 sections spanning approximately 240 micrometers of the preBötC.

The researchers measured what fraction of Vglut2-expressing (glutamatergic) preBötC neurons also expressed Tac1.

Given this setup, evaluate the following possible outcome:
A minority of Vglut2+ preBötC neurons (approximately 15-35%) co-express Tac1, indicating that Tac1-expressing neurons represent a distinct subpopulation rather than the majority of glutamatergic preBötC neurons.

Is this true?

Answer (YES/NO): YES